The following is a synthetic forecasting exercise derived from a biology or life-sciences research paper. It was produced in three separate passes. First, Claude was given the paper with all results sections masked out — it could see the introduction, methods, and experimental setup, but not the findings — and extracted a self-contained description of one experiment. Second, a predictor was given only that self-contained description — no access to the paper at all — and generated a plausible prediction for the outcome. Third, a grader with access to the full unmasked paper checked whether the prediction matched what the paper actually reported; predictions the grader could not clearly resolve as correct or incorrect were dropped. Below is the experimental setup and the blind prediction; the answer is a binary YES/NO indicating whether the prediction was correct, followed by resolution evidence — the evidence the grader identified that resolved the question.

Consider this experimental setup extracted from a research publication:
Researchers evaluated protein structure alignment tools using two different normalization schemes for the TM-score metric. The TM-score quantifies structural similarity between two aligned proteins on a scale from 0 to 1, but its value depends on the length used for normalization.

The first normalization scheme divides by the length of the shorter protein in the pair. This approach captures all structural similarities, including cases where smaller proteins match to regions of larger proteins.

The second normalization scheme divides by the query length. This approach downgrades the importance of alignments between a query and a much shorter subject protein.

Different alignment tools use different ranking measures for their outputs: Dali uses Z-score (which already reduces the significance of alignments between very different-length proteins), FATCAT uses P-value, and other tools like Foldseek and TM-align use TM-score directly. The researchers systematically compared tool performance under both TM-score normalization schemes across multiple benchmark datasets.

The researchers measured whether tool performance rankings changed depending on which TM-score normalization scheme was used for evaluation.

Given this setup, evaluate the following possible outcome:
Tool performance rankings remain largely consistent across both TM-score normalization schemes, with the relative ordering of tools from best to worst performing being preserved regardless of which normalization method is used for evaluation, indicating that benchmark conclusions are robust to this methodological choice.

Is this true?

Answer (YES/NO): NO